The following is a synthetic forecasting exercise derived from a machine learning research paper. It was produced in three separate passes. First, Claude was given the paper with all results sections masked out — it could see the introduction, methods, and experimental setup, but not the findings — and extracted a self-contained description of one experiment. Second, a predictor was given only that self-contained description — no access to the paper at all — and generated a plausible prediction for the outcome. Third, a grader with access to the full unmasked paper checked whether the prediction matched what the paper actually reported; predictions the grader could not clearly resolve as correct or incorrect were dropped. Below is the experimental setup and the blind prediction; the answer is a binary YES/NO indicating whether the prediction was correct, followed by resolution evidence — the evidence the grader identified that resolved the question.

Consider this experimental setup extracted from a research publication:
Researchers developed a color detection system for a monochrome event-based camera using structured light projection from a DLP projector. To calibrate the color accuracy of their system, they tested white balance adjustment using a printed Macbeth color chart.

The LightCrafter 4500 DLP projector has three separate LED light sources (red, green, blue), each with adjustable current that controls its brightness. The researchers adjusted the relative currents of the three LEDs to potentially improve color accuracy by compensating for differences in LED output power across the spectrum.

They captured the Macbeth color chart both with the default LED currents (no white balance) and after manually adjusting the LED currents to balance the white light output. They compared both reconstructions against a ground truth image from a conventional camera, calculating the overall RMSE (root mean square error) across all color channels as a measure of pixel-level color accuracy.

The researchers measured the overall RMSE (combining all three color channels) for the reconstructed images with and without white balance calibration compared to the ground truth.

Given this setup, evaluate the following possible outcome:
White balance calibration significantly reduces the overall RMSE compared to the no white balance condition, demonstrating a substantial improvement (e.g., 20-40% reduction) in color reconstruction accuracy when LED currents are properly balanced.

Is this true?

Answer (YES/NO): NO